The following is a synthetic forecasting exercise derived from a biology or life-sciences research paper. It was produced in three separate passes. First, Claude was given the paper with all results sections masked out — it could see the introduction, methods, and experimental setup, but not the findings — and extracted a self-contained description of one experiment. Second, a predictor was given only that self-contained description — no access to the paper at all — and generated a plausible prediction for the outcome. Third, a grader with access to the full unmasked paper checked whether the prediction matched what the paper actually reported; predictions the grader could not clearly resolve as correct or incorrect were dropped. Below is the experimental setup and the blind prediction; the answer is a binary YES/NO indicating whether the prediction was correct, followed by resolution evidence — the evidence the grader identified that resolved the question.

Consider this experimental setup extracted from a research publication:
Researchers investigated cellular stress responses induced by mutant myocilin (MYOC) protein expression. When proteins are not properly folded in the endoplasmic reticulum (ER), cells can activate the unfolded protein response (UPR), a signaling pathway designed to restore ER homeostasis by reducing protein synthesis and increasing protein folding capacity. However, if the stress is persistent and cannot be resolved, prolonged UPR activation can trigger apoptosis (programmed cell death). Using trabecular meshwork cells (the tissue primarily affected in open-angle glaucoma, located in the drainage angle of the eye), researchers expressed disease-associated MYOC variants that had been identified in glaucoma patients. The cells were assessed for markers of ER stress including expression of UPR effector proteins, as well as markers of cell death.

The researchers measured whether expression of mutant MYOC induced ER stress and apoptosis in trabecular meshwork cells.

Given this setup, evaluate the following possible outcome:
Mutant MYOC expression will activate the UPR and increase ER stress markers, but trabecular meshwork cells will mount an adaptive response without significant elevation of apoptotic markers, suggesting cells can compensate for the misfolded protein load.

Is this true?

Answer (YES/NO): NO